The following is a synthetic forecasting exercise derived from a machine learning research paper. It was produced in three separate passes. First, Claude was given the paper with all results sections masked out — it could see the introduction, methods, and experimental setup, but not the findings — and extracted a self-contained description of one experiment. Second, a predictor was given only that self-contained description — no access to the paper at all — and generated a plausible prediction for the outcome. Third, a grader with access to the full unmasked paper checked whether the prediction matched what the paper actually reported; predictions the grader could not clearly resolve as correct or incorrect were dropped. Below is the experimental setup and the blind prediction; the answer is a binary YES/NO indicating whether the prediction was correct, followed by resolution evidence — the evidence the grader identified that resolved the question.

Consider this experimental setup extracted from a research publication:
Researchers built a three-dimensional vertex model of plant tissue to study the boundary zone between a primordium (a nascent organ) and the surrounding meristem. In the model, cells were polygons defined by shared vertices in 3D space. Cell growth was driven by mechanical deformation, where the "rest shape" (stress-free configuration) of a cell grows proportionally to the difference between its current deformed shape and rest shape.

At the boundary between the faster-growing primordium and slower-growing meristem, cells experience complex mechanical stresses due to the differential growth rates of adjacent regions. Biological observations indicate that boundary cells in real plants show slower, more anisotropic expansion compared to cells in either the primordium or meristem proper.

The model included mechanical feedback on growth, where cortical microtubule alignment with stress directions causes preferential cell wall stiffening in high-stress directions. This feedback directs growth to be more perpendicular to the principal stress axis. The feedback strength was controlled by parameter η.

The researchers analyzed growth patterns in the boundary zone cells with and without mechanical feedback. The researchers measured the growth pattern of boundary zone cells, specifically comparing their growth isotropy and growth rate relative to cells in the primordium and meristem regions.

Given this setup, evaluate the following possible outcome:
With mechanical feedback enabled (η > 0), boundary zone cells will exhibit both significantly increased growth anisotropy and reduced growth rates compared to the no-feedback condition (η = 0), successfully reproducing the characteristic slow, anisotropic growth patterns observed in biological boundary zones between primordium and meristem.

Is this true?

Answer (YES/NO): YES